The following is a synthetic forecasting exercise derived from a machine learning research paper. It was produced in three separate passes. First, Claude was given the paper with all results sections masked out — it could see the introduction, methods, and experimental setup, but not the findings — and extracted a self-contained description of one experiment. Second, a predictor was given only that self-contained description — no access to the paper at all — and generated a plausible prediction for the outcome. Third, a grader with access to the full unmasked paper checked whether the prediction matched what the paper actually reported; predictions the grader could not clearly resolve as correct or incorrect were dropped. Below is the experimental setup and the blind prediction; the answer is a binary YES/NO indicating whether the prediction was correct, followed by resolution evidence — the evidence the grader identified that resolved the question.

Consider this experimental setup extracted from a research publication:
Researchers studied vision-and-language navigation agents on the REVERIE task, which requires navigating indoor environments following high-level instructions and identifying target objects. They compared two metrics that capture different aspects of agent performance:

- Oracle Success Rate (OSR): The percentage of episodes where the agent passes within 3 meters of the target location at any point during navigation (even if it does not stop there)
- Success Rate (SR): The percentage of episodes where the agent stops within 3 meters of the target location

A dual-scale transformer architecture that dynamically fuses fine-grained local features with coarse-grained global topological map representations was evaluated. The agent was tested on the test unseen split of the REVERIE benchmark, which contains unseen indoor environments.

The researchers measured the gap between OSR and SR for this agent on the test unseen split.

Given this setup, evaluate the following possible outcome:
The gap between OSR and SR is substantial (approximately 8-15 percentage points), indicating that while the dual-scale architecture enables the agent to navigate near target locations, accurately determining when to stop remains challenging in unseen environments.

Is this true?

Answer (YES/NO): NO